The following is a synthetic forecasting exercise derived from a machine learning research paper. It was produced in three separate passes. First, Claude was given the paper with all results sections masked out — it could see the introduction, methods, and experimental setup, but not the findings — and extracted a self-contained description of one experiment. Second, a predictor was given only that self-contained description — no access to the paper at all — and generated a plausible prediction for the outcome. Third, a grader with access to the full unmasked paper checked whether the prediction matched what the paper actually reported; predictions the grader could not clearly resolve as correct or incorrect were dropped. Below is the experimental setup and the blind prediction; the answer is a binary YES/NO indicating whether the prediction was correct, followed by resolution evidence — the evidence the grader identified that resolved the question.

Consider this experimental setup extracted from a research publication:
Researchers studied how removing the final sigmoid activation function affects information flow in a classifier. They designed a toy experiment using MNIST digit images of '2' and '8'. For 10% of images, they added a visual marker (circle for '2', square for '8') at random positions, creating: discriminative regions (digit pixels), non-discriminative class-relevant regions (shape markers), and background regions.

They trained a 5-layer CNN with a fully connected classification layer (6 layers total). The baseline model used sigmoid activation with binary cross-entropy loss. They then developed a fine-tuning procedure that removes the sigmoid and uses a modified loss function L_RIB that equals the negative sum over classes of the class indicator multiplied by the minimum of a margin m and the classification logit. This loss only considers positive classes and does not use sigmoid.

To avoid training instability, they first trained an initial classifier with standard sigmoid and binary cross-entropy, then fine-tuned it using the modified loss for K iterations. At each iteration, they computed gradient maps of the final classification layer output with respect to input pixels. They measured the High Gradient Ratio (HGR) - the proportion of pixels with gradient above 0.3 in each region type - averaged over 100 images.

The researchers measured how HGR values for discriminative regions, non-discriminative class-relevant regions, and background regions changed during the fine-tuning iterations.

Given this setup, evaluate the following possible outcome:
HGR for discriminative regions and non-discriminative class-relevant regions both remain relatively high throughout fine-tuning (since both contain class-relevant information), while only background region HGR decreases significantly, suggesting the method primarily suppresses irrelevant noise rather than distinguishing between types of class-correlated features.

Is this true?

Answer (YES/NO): NO